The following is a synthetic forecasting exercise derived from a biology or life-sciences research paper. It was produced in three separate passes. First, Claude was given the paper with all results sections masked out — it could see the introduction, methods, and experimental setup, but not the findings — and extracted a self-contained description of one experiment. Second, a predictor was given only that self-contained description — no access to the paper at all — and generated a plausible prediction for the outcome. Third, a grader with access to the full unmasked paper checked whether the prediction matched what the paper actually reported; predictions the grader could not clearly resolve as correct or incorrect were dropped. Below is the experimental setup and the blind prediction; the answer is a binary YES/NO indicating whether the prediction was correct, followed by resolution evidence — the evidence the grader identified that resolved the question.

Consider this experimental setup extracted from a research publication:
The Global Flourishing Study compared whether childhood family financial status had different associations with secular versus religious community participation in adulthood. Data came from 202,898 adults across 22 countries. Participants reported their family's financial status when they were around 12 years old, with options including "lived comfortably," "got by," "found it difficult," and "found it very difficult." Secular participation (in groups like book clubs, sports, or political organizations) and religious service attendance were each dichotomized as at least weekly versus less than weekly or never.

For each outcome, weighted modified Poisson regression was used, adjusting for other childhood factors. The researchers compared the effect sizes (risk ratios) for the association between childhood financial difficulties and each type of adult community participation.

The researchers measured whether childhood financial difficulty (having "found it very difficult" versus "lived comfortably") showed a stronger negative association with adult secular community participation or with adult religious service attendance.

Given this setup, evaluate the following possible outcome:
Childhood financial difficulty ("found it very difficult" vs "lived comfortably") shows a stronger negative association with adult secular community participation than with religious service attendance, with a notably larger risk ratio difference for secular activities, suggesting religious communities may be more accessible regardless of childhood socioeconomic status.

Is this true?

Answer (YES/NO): YES